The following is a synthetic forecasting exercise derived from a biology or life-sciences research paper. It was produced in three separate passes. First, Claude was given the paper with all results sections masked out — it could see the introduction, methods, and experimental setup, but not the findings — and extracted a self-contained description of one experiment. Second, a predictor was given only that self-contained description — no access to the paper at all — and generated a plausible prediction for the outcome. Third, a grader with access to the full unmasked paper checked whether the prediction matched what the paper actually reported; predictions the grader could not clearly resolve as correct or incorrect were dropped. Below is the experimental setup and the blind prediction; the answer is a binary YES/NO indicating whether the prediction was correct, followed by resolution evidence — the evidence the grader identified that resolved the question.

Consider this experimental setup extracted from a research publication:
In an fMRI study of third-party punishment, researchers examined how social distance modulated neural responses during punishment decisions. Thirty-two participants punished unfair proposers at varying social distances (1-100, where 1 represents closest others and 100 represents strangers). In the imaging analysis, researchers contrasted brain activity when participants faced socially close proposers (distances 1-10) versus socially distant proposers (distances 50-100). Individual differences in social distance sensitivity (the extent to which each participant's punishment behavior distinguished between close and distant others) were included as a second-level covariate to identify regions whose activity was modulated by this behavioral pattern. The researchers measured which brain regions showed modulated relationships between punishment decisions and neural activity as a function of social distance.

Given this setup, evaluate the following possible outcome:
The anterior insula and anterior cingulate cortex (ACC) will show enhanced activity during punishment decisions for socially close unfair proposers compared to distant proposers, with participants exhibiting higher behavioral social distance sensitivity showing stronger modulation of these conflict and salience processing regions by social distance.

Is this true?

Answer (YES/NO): NO